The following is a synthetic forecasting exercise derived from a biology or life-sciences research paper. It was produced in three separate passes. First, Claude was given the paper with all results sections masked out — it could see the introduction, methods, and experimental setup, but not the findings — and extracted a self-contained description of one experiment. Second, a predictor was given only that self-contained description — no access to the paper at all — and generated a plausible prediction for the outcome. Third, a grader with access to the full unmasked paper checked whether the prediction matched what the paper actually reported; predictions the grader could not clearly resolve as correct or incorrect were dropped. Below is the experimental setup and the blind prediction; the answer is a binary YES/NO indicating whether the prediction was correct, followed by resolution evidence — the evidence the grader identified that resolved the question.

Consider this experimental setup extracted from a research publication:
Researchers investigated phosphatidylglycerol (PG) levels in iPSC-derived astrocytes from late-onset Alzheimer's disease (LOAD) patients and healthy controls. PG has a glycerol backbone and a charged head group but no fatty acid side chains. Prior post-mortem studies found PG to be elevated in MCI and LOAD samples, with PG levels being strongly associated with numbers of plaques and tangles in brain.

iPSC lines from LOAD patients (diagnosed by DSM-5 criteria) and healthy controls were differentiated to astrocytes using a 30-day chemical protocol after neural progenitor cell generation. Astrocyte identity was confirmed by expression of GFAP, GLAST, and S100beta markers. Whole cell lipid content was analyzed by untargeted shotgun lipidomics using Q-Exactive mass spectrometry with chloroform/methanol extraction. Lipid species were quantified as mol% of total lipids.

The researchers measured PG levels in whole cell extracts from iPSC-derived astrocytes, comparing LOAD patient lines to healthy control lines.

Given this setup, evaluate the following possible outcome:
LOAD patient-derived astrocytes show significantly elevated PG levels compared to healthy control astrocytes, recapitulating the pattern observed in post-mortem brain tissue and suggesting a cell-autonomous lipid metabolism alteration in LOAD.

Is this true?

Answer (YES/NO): NO